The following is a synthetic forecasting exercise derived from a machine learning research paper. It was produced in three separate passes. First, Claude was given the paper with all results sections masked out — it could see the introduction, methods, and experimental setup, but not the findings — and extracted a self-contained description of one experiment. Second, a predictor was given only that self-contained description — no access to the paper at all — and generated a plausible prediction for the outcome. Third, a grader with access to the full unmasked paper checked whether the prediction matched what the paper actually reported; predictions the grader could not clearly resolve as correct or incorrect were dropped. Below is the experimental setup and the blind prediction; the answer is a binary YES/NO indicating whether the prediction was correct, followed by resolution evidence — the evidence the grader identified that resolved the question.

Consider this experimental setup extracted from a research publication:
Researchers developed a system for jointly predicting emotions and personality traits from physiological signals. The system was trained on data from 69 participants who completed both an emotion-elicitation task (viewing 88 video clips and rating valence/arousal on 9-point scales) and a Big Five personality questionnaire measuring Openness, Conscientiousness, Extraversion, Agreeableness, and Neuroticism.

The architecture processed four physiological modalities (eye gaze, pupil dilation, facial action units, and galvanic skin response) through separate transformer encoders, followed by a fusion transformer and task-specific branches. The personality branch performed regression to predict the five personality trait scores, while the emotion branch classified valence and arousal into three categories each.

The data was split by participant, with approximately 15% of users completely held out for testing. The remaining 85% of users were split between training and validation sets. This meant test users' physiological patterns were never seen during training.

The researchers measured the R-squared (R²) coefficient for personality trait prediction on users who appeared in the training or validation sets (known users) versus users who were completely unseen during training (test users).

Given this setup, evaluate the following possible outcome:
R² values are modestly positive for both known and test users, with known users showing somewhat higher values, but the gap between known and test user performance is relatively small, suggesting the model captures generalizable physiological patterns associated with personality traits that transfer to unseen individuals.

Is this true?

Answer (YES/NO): NO